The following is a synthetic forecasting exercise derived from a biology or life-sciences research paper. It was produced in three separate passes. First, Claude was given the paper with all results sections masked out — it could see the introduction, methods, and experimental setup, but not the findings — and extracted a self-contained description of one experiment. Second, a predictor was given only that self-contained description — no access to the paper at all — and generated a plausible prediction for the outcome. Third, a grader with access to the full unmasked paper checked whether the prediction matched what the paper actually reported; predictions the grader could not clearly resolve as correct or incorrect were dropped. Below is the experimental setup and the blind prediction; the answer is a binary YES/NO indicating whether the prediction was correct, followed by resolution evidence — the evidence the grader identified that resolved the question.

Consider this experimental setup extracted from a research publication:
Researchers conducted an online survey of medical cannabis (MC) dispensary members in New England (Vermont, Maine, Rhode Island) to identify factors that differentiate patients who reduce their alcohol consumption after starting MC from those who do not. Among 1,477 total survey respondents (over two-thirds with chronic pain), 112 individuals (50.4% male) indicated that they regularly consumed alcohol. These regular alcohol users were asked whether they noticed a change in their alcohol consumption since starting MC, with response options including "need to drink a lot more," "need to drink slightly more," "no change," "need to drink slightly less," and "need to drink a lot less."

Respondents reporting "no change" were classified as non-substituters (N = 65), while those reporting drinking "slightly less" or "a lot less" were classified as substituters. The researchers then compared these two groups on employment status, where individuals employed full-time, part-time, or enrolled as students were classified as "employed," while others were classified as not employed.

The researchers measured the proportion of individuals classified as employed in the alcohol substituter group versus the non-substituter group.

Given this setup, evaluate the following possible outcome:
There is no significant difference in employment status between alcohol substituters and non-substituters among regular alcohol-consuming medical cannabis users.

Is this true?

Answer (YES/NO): NO